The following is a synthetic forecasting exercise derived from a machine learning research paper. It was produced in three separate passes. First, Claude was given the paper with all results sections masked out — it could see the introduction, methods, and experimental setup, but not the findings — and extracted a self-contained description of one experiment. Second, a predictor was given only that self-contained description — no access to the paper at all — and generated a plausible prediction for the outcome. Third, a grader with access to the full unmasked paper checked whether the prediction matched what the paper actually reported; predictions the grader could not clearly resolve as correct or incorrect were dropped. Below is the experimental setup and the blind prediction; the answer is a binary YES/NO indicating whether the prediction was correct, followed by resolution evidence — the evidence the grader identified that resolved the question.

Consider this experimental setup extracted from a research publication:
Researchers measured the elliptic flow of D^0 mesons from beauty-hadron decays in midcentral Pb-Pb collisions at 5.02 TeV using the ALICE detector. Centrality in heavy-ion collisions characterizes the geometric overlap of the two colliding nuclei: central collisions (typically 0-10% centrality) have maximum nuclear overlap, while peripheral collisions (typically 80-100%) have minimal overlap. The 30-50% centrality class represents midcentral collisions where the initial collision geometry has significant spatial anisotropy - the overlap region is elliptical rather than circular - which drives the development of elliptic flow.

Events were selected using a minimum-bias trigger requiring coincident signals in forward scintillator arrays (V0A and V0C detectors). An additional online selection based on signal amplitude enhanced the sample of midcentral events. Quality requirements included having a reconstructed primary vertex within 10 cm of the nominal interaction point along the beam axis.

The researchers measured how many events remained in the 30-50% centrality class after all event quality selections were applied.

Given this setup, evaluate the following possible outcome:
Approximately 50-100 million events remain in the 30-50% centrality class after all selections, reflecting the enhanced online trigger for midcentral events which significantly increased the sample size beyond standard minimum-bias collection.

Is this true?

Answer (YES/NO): YES